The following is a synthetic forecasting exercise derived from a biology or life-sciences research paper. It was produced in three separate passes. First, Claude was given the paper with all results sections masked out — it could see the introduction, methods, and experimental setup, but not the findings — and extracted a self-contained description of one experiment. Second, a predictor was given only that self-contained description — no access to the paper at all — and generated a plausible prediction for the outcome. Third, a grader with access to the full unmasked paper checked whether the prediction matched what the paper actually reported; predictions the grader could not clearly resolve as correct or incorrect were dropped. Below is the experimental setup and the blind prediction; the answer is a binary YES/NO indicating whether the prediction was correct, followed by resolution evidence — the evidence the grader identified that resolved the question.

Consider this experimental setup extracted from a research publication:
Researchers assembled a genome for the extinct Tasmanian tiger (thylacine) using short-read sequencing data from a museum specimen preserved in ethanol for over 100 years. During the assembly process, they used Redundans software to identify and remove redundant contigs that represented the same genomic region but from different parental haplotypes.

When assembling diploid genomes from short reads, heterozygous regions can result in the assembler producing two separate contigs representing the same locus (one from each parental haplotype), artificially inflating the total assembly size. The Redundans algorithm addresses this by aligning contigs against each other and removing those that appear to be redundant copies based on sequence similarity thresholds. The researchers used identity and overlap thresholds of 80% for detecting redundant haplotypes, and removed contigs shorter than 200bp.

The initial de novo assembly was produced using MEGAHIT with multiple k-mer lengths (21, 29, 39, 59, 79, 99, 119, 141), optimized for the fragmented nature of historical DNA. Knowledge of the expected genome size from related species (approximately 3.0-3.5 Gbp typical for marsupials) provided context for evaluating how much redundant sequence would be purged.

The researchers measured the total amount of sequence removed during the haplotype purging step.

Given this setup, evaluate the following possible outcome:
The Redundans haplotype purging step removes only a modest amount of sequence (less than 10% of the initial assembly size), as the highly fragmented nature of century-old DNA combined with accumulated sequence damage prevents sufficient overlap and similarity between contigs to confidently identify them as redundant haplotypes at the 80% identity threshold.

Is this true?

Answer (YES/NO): YES